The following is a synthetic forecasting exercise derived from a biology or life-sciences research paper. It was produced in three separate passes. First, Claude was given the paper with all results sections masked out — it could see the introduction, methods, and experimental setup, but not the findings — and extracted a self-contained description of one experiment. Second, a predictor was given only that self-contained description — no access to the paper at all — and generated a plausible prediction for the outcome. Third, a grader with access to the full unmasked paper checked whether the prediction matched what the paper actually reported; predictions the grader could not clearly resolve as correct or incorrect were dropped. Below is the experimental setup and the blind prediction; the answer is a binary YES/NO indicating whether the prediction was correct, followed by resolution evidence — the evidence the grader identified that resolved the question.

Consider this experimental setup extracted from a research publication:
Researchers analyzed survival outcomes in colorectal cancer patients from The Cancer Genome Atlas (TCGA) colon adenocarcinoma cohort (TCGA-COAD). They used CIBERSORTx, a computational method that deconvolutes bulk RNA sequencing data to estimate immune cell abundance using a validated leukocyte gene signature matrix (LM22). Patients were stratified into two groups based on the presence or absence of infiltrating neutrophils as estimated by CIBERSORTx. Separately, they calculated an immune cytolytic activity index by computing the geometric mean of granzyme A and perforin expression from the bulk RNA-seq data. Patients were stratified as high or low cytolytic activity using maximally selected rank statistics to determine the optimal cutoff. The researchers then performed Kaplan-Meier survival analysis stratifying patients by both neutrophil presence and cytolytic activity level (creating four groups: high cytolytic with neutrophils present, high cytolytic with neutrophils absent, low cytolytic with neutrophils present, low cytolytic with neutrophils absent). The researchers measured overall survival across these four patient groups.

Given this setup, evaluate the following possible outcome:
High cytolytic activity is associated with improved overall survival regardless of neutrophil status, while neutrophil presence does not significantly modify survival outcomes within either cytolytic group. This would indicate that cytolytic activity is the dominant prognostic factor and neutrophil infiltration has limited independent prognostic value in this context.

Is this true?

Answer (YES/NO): NO